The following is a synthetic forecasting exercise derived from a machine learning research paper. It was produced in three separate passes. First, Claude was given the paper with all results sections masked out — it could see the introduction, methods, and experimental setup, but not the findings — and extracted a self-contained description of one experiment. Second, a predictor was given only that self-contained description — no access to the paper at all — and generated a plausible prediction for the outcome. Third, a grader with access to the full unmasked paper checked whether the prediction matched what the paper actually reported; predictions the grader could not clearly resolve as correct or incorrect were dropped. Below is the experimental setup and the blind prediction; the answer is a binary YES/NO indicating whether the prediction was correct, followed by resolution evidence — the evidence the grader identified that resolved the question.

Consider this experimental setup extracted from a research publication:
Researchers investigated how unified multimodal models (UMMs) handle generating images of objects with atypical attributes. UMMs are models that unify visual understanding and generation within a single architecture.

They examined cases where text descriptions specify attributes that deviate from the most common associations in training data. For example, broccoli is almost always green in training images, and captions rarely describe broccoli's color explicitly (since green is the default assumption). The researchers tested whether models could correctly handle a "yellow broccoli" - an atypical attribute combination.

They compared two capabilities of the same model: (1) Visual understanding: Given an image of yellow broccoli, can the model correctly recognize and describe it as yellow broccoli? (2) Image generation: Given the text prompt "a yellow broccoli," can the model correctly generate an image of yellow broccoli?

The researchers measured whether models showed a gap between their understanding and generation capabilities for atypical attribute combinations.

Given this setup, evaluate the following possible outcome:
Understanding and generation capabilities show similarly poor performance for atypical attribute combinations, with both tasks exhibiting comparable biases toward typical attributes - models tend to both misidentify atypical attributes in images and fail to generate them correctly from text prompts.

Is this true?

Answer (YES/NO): NO